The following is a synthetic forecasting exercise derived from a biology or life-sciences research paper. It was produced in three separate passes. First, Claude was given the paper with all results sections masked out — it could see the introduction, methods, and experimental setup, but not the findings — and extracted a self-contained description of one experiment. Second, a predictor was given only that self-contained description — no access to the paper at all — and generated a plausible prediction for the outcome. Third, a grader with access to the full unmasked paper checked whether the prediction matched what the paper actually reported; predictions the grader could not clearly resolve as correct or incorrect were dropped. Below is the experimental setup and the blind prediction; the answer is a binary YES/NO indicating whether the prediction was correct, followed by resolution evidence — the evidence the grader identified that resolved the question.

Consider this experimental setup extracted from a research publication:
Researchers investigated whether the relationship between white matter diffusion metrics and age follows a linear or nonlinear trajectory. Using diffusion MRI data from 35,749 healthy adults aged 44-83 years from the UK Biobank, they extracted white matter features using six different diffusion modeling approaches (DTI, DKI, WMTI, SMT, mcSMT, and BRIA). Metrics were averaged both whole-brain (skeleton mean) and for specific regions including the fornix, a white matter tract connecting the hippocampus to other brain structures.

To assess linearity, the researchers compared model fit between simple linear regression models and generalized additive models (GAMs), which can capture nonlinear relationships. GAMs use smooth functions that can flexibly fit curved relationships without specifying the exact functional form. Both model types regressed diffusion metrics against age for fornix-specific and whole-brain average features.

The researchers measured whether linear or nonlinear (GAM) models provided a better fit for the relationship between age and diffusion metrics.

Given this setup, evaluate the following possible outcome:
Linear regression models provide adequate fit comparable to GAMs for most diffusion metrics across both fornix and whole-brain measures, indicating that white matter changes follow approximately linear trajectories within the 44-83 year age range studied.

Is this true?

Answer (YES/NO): YES